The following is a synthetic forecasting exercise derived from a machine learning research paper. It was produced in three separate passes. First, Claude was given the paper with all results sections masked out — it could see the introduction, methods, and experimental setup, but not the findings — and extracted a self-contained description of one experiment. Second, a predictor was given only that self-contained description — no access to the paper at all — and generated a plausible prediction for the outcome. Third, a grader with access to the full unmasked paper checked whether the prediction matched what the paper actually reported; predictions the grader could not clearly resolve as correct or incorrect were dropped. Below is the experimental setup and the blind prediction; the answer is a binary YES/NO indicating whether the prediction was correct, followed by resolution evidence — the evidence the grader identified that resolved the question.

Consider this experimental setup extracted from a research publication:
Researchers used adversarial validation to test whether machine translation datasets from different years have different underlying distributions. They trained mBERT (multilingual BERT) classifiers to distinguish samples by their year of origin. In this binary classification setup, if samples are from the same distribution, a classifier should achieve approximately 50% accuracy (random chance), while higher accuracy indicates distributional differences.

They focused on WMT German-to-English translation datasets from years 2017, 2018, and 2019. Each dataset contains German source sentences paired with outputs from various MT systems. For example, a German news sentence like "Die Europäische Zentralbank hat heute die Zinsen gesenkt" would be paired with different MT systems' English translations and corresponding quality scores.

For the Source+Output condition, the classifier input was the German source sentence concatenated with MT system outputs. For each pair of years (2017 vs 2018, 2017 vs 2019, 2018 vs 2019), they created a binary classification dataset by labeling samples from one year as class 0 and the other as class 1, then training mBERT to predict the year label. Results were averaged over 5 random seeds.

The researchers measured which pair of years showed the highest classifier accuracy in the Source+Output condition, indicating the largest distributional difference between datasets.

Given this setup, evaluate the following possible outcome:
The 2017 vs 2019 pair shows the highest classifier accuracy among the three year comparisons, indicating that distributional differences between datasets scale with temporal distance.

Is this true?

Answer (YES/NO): YES